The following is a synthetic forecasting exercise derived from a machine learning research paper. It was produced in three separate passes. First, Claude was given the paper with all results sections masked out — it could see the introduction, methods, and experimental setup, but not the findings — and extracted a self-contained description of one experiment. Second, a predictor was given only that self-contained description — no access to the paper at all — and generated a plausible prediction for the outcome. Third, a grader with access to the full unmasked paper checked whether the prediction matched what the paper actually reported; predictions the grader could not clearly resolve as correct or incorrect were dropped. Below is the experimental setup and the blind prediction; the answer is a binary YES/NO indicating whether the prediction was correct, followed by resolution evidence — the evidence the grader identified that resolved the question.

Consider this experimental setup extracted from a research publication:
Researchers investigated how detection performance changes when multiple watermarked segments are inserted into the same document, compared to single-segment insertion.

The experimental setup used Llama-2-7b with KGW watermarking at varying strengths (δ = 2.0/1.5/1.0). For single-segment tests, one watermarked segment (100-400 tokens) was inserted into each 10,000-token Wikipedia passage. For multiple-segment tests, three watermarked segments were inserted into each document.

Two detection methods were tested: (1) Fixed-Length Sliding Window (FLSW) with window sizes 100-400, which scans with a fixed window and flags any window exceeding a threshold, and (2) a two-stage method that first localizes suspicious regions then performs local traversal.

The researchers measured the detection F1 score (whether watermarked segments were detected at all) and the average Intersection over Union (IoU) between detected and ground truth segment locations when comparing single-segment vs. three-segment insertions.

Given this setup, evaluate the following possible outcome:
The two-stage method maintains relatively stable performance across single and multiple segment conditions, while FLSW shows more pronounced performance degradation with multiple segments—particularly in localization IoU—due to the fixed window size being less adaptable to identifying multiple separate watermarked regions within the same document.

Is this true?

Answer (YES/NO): NO